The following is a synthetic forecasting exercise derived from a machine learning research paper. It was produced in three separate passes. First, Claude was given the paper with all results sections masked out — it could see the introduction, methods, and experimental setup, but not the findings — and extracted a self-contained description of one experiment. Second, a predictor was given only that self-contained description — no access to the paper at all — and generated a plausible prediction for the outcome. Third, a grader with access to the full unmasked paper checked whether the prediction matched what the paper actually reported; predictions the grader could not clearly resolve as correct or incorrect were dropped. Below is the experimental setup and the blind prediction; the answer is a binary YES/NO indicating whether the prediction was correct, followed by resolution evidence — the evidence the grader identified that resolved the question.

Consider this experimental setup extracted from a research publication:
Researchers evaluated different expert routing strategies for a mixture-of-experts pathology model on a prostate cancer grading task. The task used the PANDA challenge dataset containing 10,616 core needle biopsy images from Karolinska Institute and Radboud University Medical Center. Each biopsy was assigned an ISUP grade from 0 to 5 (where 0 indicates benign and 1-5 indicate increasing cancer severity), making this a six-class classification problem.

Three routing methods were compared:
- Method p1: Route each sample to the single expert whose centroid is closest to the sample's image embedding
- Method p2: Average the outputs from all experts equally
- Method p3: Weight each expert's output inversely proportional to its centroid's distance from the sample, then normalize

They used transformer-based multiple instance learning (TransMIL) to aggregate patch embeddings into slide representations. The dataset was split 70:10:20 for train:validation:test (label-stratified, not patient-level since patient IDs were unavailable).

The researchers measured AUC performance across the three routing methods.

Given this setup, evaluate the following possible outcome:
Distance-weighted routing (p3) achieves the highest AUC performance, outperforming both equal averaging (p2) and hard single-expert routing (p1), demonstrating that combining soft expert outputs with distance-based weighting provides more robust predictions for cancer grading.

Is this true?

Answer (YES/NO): YES